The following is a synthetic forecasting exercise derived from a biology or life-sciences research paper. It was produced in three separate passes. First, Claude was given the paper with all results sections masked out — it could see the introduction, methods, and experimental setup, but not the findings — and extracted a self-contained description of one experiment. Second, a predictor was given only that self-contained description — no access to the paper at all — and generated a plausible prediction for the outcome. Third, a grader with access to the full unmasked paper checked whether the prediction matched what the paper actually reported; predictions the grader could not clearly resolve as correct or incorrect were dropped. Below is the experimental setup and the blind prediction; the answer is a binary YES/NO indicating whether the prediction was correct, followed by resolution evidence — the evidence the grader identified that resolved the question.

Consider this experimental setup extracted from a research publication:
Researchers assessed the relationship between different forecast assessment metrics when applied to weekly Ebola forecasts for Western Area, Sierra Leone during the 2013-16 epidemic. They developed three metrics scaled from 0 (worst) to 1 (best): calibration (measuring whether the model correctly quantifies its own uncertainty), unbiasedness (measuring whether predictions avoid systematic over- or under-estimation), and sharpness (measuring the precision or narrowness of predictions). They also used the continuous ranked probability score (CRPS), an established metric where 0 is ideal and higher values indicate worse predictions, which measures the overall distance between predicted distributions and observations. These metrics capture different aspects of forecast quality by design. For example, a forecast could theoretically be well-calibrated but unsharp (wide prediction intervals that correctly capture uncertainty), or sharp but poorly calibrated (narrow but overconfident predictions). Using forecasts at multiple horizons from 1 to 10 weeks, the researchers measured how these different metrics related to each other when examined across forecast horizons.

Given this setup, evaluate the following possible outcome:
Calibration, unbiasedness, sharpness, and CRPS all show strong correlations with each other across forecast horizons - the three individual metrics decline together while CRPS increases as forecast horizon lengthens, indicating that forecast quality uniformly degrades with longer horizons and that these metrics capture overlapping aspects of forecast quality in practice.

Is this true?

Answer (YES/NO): NO